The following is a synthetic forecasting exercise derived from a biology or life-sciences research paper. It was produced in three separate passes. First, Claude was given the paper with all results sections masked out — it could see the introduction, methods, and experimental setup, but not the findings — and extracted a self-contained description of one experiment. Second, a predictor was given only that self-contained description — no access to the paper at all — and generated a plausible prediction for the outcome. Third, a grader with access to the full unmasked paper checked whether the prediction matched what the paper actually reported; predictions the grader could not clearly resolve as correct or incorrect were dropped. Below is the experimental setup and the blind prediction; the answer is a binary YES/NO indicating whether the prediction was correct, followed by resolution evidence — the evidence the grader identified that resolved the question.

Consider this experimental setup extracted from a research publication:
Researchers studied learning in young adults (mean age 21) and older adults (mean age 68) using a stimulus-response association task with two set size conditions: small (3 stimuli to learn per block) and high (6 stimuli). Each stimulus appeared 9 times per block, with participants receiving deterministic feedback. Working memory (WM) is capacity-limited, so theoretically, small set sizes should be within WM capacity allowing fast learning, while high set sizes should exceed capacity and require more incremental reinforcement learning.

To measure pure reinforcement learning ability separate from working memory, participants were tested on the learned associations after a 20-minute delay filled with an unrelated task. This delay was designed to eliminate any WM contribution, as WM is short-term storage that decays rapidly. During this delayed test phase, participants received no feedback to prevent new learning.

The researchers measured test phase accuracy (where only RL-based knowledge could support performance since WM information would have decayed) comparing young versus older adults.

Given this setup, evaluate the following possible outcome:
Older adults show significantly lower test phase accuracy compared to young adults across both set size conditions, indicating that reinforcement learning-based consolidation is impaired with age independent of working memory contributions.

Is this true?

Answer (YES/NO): NO